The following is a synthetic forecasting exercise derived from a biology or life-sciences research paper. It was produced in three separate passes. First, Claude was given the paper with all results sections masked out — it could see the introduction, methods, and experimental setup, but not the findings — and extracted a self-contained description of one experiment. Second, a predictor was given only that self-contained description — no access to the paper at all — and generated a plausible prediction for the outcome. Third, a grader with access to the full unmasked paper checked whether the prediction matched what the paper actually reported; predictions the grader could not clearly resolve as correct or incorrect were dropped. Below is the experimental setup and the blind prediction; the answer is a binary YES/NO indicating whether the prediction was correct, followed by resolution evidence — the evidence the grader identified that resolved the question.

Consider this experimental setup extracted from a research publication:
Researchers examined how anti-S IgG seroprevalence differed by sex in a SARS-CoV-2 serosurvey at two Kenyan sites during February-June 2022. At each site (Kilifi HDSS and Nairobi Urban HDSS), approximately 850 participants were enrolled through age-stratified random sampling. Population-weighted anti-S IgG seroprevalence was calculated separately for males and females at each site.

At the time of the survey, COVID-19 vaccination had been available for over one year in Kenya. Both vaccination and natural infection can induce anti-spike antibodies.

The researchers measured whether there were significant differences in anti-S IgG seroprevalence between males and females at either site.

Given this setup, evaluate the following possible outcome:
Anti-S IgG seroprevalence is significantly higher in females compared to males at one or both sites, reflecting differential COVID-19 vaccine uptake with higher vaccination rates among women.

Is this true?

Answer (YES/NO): NO